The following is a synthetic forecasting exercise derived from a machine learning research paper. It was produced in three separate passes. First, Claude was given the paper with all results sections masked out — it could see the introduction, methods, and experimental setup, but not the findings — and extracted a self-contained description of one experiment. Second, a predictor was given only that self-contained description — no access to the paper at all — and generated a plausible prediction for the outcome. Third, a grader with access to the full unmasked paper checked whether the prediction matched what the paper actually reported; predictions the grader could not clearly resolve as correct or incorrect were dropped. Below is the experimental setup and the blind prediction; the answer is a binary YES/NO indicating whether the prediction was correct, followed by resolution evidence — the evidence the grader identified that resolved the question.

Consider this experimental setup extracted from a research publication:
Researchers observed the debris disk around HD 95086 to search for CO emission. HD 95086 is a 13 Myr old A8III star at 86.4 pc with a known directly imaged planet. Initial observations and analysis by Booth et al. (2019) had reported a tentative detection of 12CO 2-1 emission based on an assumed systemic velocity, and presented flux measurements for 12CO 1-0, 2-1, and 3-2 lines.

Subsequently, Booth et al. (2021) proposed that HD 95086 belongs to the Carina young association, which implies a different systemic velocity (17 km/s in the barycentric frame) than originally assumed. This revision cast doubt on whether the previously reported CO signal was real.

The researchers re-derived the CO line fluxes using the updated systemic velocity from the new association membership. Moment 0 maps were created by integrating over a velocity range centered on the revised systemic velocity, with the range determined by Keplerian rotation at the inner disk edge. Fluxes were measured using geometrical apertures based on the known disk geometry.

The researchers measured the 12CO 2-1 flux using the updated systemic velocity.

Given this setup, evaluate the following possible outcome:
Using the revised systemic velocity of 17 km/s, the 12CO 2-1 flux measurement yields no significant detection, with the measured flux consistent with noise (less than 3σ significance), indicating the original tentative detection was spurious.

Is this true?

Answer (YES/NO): YES